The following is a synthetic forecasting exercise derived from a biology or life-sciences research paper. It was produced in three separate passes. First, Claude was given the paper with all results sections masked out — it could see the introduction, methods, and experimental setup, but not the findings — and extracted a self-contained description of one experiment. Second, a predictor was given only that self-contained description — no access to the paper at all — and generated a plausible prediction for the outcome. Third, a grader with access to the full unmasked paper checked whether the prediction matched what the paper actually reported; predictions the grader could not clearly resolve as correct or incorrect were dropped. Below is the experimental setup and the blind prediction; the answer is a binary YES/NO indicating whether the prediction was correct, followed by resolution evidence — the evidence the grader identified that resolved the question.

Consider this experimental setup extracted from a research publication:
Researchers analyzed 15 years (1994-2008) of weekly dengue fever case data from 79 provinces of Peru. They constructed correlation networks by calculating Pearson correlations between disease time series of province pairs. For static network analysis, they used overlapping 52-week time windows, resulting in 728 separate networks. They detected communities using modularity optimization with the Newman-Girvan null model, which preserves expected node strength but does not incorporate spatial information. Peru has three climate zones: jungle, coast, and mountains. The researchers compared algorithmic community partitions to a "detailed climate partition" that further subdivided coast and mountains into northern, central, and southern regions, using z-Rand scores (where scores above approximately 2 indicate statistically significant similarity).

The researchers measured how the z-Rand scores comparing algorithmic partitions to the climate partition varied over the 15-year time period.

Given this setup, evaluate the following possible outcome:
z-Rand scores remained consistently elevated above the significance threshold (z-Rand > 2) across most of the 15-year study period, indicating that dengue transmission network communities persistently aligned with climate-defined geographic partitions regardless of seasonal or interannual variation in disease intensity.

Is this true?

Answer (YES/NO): NO